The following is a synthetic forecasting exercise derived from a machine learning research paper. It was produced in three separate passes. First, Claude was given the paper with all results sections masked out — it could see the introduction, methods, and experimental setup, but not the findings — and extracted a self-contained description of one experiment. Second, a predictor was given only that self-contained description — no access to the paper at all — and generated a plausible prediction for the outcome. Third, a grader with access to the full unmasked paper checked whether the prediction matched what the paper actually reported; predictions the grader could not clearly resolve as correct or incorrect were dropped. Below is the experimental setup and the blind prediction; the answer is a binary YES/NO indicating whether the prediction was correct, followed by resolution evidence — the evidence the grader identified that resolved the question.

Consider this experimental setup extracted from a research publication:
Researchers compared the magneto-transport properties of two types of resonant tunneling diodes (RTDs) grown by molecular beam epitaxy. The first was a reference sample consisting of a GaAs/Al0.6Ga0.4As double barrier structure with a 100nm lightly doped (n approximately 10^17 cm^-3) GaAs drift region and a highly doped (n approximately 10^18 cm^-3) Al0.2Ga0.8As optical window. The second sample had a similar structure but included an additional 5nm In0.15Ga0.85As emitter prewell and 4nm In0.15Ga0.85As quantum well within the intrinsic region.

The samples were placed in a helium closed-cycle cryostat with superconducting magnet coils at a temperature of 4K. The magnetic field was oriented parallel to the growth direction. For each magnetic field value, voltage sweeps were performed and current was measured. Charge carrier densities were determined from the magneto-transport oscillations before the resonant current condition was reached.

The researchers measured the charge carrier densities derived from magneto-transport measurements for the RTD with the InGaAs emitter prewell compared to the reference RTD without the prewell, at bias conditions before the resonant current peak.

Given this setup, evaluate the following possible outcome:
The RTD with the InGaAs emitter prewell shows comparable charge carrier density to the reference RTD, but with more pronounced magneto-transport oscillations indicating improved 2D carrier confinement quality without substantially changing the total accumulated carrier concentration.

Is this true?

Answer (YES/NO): NO